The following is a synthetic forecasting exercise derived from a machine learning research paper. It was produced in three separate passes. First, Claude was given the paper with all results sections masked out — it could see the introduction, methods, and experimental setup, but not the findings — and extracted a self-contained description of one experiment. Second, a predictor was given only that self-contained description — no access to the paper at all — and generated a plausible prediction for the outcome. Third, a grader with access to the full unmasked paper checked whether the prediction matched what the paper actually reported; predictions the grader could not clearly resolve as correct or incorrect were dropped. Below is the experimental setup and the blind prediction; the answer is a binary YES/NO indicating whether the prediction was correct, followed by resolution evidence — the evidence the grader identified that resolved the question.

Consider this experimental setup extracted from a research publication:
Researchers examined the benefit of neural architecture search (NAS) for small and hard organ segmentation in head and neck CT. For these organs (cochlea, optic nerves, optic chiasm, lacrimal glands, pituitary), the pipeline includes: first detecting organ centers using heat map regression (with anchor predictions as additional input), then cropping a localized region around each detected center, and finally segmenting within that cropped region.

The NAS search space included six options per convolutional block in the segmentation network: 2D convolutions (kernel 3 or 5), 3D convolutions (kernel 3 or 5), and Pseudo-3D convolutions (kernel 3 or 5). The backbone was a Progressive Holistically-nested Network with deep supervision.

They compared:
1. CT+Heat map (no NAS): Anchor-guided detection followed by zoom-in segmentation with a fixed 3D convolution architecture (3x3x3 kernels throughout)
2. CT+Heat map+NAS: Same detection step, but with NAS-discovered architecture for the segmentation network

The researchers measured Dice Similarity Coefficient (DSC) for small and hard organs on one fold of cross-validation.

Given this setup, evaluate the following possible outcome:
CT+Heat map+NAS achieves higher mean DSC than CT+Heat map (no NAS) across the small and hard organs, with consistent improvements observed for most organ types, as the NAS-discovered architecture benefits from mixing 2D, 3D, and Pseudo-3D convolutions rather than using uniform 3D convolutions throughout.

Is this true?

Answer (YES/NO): NO